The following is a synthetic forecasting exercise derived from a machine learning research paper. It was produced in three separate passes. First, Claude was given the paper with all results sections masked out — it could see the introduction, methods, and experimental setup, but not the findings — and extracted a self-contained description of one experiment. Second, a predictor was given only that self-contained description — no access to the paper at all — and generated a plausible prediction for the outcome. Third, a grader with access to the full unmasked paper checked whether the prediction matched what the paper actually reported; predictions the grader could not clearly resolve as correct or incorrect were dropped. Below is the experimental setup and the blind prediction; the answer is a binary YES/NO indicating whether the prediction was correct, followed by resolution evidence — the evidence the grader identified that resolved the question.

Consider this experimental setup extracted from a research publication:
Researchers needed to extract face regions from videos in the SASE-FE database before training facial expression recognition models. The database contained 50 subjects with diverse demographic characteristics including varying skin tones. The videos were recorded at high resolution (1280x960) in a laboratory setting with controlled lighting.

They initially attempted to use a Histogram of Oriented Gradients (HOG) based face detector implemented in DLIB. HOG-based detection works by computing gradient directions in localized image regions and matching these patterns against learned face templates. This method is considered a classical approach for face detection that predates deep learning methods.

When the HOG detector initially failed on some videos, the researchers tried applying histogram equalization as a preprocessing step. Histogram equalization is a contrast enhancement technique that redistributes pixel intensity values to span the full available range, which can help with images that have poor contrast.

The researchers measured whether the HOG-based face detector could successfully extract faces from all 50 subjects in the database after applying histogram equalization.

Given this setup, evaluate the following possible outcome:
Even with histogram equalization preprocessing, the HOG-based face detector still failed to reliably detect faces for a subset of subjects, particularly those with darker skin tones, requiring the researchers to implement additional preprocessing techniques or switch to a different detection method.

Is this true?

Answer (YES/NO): YES